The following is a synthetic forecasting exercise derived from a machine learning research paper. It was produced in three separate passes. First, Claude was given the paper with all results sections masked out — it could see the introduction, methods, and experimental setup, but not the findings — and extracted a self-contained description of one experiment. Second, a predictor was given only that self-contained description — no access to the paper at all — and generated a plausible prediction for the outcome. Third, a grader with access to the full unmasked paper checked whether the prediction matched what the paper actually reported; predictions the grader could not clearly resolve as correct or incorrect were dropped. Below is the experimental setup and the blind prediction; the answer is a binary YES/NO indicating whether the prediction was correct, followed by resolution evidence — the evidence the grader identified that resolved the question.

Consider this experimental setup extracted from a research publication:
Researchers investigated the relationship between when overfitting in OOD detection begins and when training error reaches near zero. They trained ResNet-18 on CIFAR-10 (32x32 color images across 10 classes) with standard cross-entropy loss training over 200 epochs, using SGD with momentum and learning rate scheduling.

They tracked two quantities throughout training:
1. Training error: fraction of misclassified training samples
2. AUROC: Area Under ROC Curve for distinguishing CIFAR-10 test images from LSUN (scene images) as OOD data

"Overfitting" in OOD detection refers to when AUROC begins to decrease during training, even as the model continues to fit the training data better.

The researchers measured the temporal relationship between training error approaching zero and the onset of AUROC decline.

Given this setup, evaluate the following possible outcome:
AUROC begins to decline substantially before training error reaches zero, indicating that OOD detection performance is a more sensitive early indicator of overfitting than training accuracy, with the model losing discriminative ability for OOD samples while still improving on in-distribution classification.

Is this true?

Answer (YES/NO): NO